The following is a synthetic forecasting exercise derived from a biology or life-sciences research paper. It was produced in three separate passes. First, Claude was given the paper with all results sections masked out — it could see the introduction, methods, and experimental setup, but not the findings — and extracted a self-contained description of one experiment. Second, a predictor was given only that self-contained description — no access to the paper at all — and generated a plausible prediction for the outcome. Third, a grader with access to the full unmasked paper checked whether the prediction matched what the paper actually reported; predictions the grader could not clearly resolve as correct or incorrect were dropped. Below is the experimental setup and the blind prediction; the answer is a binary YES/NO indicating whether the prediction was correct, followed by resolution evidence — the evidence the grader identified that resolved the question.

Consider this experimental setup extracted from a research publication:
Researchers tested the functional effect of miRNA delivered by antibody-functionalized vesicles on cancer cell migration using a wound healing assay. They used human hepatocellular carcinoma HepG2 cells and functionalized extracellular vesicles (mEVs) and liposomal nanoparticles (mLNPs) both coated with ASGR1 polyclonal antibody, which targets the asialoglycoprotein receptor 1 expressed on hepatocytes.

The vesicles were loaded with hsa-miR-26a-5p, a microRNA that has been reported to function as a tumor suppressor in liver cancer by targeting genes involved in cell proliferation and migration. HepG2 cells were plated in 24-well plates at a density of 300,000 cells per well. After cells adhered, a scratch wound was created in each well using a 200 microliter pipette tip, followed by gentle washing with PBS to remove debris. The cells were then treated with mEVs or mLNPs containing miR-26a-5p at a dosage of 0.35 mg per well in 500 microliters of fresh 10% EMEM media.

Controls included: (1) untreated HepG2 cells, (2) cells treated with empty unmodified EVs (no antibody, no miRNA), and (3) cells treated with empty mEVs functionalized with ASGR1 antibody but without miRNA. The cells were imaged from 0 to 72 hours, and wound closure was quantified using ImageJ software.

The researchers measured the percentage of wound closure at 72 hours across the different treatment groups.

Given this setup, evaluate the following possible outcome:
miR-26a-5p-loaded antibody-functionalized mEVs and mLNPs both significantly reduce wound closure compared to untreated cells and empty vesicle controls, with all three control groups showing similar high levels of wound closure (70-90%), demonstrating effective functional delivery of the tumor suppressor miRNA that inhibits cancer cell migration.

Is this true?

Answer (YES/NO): NO